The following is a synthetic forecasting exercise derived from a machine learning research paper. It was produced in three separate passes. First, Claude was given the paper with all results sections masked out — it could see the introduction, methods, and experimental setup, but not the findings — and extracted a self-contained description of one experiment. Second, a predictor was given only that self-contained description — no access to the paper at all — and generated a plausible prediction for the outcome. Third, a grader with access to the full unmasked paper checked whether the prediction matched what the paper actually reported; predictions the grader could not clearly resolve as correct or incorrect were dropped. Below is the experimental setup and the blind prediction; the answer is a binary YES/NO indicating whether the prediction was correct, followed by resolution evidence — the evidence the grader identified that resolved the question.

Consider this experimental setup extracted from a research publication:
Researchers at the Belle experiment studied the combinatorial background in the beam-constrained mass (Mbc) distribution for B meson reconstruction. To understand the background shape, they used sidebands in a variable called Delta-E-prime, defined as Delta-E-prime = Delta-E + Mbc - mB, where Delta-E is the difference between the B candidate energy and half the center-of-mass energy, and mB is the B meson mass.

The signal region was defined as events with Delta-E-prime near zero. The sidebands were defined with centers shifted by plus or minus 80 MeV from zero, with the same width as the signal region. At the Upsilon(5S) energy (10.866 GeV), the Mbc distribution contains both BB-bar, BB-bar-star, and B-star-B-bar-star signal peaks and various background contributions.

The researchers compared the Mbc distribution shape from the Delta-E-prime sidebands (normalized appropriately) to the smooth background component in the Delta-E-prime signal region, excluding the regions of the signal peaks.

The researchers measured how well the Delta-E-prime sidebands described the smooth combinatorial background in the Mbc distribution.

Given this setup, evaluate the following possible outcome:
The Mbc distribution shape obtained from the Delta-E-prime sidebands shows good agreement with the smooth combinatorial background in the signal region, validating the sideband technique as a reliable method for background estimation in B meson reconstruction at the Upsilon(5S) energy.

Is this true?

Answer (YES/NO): YES